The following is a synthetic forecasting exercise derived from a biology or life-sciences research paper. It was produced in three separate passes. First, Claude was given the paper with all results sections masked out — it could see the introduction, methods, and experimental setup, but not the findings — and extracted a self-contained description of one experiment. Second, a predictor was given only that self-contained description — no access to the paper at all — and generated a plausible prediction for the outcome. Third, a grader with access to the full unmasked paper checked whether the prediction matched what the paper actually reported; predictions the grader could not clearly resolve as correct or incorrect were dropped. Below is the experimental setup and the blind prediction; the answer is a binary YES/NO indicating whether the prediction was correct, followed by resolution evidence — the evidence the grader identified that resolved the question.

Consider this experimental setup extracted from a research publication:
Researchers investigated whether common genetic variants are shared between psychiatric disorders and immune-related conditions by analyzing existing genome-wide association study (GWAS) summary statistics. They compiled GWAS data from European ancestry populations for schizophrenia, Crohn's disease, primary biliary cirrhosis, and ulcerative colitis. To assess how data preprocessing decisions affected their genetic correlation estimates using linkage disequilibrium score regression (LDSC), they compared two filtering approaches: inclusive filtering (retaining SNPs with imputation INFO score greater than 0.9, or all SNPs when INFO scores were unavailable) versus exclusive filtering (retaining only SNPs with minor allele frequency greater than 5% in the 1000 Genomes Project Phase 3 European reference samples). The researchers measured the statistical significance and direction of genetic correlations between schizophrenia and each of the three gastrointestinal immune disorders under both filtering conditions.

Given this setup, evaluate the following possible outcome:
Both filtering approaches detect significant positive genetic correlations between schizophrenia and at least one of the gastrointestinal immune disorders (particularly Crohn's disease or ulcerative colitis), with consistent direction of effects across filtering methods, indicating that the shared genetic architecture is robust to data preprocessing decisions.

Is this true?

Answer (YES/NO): NO